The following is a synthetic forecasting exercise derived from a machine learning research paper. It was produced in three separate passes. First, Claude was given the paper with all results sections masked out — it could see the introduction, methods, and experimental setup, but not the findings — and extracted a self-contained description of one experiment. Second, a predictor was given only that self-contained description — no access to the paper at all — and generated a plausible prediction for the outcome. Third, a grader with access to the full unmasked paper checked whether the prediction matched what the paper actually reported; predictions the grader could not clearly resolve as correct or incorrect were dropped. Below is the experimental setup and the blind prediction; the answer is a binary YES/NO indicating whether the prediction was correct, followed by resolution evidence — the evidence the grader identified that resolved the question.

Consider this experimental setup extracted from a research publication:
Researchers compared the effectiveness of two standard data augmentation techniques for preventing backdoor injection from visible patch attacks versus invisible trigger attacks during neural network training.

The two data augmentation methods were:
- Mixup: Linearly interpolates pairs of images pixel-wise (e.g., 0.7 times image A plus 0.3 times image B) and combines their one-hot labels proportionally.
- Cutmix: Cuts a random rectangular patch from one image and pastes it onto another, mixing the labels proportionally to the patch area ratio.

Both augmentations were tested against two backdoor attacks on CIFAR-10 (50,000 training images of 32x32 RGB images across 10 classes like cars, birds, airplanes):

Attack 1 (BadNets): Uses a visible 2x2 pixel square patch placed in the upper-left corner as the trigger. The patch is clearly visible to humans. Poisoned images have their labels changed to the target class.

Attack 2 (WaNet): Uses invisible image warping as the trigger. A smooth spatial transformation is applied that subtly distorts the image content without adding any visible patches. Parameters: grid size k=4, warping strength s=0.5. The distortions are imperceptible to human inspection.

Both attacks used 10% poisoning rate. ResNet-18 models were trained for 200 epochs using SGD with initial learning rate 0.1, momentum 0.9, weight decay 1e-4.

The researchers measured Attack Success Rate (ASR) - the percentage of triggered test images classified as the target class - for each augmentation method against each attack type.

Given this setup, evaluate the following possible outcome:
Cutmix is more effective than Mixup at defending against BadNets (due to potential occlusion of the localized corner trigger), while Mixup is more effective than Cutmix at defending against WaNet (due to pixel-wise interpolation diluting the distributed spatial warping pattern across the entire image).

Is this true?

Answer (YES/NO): NO